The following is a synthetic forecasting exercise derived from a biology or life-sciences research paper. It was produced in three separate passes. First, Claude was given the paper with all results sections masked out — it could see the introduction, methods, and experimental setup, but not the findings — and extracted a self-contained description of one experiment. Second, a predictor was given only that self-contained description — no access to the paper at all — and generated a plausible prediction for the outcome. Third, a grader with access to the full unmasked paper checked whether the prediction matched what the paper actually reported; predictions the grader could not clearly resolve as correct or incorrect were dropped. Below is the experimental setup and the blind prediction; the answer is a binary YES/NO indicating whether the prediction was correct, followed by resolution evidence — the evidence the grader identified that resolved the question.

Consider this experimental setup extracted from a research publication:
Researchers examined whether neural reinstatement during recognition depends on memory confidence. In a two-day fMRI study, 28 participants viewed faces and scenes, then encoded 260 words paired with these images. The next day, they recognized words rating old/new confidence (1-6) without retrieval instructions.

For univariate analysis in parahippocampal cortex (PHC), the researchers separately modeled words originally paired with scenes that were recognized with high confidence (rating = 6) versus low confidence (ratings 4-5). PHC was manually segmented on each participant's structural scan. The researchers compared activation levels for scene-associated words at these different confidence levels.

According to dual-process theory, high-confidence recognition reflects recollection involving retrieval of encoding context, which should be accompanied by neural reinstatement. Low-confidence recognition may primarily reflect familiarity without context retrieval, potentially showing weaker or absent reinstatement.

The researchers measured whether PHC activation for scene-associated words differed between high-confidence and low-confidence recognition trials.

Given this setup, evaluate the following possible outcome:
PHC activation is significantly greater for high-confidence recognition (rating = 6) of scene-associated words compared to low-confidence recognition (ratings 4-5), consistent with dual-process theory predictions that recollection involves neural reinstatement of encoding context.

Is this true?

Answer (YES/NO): YES